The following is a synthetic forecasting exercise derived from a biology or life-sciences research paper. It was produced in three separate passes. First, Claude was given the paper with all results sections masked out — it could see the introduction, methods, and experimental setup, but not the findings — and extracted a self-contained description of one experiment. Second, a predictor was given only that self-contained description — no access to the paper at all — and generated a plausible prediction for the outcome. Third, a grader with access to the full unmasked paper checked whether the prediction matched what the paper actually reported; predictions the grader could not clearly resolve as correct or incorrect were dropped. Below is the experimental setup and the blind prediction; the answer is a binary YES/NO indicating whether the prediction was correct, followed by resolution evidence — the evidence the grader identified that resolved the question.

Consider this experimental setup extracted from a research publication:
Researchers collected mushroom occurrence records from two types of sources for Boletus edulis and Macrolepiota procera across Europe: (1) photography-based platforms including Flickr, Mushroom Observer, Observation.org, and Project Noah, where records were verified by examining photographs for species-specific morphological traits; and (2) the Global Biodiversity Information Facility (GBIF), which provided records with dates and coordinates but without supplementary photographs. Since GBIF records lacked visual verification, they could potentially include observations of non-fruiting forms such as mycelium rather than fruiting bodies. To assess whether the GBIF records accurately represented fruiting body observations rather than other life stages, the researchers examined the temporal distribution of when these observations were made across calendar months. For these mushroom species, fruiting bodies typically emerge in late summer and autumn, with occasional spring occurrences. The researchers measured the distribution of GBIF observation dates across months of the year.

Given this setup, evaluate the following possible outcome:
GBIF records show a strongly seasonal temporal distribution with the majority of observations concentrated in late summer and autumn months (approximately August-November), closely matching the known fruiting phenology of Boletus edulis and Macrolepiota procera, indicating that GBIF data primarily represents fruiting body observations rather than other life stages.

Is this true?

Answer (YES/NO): YES